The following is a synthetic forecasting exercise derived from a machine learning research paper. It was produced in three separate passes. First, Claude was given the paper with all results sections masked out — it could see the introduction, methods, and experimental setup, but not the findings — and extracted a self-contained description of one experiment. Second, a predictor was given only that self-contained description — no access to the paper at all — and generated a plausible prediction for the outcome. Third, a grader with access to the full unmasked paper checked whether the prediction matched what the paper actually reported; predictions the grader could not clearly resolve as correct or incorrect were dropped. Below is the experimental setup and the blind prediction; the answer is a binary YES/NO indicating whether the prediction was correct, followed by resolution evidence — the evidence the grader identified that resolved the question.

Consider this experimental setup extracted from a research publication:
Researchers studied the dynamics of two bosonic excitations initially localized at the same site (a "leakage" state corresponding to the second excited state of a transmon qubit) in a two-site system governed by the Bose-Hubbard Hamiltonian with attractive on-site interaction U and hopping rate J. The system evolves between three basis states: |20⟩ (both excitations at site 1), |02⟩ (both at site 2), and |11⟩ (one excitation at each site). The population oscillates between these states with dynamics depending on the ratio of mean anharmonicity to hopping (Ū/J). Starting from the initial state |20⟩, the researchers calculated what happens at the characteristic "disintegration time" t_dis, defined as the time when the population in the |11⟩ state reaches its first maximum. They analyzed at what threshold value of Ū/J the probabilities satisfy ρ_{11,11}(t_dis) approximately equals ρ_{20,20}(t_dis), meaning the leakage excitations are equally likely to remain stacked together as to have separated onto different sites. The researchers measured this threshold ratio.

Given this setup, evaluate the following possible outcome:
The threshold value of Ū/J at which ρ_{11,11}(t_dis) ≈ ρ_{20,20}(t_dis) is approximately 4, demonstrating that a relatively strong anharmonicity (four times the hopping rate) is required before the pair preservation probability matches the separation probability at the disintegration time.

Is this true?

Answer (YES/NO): NO